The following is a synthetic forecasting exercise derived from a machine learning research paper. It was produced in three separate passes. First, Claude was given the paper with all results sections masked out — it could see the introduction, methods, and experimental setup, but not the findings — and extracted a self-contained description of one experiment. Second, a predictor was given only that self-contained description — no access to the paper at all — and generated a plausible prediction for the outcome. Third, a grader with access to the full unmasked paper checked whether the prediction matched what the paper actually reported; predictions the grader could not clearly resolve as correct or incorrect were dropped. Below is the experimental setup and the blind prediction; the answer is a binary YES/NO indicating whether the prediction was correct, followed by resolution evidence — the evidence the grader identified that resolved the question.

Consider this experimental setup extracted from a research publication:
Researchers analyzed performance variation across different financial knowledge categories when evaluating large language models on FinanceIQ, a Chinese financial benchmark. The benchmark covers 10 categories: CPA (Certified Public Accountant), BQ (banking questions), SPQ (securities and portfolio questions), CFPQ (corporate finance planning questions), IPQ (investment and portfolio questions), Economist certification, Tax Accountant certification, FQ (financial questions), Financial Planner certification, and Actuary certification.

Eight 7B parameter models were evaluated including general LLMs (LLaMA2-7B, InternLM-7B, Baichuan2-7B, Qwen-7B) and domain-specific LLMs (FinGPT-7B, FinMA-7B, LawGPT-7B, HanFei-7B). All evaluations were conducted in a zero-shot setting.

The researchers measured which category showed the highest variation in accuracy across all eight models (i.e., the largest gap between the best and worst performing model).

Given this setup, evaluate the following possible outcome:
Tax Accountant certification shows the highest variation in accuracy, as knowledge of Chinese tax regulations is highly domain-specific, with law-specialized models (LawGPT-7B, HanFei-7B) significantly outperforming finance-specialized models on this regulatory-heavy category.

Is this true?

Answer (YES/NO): NO